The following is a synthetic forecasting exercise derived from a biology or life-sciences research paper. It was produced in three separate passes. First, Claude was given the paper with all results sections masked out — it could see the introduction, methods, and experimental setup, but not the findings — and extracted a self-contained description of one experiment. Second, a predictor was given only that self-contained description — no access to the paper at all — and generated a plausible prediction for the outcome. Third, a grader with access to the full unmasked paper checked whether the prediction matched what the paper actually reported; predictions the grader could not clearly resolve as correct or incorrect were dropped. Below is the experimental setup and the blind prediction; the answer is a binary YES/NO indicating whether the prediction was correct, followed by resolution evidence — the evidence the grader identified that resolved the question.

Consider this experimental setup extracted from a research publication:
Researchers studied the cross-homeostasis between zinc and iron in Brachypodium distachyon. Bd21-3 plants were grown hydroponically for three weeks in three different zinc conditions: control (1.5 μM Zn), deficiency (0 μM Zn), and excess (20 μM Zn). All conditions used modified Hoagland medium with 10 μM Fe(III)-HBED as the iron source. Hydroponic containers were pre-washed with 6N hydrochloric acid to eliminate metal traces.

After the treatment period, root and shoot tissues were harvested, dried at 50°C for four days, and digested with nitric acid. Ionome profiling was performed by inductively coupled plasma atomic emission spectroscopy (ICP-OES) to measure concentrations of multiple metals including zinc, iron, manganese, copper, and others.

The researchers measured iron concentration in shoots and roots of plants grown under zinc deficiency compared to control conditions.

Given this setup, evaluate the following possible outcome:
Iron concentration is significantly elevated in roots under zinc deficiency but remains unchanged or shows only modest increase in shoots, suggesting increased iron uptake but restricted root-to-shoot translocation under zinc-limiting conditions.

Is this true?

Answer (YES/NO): YES